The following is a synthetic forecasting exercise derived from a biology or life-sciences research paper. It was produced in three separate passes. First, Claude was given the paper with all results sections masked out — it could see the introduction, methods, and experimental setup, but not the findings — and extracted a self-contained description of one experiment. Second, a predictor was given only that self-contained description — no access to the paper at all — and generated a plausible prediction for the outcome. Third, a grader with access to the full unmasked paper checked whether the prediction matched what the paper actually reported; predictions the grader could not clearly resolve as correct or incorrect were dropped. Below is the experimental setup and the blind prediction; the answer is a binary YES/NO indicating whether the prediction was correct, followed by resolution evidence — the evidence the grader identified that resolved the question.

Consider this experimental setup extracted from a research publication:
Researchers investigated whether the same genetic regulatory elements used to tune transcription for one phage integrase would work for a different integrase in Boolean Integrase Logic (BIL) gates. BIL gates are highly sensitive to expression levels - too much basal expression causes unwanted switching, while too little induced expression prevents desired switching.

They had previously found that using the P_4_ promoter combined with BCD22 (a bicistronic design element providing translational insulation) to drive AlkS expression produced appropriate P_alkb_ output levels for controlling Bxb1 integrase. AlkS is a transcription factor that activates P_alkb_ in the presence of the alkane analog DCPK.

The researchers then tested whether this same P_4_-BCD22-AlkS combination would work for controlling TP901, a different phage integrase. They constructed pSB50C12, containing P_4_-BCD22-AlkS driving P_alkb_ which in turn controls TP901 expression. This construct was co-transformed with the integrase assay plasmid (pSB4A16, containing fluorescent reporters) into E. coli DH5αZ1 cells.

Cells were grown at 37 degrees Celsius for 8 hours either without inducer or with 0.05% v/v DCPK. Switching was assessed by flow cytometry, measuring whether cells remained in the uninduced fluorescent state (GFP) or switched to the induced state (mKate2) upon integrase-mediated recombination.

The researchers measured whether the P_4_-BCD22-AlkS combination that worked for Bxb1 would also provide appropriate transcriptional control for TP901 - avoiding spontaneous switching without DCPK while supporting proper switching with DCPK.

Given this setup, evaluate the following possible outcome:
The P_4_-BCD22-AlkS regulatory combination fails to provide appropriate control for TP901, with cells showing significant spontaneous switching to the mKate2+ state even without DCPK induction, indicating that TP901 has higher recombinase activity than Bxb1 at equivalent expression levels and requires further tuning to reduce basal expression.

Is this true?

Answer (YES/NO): YES